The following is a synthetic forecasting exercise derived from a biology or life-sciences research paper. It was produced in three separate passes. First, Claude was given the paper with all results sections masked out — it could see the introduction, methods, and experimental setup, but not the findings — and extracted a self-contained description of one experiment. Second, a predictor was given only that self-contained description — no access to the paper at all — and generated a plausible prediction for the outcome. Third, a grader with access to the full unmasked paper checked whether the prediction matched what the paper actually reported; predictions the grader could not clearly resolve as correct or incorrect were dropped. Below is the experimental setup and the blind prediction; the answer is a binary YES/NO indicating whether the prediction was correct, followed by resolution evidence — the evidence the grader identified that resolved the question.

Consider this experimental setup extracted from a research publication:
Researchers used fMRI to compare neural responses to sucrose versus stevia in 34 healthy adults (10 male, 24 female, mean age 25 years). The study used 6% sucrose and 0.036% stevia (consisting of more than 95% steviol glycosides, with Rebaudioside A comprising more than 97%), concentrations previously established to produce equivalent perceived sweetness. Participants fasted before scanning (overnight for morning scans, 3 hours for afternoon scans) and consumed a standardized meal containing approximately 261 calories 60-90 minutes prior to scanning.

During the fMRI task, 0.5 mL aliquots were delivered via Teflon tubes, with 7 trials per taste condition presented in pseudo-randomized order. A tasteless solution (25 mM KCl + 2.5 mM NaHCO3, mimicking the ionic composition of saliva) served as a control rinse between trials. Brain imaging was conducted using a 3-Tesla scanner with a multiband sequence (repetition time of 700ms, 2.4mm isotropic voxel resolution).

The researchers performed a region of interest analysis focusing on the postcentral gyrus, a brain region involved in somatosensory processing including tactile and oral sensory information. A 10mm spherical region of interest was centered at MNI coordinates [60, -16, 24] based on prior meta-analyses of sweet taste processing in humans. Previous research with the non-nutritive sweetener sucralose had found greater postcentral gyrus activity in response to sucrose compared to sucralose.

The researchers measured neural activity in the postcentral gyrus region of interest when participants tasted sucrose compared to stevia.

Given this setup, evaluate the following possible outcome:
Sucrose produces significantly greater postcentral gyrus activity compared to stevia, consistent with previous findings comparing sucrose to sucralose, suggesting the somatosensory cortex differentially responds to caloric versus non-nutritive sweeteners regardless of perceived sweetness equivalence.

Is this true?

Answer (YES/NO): YES